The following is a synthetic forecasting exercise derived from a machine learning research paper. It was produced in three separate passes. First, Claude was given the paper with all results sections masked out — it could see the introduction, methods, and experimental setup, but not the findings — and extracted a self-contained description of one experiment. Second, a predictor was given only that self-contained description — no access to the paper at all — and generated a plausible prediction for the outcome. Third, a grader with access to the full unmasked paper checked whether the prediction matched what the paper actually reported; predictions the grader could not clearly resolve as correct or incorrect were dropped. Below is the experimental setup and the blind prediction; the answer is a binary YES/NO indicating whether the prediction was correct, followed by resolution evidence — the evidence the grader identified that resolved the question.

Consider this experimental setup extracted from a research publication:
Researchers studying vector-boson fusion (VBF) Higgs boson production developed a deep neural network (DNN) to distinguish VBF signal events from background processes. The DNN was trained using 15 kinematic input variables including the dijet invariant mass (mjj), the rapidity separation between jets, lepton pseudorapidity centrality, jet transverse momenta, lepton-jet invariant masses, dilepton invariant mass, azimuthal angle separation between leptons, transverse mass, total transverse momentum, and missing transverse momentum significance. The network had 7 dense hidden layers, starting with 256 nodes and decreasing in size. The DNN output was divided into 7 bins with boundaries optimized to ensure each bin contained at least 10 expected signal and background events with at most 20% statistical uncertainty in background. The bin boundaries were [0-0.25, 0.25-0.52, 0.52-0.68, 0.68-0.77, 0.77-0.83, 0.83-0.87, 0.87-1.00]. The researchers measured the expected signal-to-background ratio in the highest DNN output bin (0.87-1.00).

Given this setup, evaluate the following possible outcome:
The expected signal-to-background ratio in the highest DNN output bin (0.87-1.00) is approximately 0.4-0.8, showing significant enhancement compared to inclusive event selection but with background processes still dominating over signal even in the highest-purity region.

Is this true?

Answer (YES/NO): NO